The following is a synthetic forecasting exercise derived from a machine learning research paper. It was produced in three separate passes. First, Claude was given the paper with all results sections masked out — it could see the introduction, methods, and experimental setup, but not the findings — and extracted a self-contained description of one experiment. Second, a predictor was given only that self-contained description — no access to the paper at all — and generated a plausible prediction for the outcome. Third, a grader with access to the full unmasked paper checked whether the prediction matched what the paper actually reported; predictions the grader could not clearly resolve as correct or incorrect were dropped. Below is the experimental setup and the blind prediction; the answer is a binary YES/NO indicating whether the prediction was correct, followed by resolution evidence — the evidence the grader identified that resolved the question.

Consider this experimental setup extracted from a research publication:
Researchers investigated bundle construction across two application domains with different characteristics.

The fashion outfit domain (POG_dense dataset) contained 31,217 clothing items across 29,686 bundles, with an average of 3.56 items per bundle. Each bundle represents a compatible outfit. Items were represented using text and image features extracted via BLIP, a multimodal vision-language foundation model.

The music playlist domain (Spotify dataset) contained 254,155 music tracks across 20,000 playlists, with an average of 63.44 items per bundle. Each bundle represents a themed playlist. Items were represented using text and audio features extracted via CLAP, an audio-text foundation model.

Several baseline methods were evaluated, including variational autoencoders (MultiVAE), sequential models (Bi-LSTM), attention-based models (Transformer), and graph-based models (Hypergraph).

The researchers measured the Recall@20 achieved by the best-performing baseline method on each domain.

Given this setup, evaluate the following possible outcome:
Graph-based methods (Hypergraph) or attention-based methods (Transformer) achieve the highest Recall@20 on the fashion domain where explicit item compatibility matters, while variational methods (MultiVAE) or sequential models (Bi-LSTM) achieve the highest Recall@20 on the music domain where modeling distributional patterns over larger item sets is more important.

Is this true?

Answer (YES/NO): NO